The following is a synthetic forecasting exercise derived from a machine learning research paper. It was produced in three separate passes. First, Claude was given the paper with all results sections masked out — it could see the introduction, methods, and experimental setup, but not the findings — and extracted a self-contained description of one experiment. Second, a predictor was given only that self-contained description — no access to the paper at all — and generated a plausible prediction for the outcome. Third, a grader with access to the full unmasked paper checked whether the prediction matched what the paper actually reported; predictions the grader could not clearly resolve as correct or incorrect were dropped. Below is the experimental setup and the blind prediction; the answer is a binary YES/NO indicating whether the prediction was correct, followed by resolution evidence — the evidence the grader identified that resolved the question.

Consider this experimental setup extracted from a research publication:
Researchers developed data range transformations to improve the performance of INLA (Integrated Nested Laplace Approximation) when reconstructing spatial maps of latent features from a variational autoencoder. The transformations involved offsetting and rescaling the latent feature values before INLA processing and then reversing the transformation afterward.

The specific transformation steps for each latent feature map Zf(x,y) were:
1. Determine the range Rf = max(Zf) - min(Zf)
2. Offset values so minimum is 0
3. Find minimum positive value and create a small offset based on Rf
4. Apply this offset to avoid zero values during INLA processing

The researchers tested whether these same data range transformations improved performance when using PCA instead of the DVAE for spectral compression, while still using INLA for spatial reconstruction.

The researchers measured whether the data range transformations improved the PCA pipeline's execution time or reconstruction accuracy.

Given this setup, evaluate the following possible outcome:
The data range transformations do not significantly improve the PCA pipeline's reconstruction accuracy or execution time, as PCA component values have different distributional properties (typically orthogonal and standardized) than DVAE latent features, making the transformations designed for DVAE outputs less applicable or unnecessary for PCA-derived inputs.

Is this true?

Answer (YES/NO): YES